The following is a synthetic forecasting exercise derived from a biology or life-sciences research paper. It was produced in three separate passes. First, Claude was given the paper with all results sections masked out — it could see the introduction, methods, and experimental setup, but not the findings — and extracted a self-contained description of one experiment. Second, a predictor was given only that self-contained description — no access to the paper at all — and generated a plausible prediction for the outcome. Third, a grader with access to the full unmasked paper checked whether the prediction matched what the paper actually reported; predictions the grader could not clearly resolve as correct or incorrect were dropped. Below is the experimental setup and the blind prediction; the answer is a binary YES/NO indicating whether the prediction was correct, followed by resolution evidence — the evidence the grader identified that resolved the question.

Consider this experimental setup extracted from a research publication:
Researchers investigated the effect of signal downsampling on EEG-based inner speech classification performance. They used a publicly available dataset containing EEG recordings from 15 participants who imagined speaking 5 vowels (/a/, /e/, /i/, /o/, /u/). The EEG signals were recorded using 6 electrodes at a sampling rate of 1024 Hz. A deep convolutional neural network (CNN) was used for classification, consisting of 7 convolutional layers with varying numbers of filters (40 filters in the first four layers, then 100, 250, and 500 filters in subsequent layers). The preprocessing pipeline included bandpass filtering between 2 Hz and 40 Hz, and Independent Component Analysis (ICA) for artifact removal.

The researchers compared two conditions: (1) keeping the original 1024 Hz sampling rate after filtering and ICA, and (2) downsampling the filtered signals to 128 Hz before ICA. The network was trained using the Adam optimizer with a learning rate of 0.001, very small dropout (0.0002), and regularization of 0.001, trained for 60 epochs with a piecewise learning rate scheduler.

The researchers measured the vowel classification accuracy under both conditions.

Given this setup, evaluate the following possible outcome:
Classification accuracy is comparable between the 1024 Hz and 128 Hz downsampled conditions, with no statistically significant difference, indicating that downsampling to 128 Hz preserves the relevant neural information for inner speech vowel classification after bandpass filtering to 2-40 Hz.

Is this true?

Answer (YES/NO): NO